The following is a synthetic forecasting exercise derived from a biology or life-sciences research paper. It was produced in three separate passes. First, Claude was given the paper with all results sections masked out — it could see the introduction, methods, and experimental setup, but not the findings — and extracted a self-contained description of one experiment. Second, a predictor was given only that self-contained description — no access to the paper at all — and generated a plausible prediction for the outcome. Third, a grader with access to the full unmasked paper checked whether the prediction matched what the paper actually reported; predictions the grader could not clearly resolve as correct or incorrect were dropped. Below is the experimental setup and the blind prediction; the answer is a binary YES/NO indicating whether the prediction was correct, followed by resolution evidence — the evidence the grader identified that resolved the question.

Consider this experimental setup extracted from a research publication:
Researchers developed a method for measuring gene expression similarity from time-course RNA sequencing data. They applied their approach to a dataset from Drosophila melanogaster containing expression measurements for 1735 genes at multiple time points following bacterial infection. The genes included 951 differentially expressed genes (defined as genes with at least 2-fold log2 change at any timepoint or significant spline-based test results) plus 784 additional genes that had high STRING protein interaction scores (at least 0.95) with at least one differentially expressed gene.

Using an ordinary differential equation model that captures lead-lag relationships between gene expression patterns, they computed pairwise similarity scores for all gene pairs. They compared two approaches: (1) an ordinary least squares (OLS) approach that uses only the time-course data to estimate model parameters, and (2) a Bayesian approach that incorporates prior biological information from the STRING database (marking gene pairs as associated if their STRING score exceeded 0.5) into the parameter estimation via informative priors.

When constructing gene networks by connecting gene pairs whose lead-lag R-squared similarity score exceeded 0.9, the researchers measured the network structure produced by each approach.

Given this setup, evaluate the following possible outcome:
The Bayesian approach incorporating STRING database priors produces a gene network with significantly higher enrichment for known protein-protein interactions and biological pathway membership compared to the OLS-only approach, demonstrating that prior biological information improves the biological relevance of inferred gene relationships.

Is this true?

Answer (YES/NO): YES